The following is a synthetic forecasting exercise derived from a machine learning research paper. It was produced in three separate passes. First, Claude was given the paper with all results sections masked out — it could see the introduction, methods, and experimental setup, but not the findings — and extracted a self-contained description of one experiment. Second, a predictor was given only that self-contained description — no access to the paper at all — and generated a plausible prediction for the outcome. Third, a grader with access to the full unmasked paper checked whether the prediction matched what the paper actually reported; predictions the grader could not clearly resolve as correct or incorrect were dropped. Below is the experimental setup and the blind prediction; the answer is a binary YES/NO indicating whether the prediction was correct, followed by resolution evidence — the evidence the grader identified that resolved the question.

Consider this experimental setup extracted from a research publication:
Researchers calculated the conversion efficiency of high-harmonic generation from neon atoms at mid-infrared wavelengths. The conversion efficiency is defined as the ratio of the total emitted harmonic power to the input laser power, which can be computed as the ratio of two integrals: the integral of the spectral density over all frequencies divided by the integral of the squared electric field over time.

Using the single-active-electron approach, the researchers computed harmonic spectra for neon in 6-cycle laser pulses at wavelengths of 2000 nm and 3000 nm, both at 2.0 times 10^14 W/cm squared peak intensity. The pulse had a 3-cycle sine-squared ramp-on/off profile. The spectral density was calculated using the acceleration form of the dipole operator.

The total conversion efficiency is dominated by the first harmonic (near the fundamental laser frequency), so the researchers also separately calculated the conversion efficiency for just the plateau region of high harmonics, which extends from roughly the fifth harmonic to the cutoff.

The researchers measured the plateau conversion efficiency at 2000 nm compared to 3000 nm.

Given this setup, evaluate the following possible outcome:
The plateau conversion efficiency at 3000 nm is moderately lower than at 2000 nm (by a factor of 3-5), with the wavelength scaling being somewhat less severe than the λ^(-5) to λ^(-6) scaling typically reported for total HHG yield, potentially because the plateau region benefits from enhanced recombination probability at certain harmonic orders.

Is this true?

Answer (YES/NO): YES